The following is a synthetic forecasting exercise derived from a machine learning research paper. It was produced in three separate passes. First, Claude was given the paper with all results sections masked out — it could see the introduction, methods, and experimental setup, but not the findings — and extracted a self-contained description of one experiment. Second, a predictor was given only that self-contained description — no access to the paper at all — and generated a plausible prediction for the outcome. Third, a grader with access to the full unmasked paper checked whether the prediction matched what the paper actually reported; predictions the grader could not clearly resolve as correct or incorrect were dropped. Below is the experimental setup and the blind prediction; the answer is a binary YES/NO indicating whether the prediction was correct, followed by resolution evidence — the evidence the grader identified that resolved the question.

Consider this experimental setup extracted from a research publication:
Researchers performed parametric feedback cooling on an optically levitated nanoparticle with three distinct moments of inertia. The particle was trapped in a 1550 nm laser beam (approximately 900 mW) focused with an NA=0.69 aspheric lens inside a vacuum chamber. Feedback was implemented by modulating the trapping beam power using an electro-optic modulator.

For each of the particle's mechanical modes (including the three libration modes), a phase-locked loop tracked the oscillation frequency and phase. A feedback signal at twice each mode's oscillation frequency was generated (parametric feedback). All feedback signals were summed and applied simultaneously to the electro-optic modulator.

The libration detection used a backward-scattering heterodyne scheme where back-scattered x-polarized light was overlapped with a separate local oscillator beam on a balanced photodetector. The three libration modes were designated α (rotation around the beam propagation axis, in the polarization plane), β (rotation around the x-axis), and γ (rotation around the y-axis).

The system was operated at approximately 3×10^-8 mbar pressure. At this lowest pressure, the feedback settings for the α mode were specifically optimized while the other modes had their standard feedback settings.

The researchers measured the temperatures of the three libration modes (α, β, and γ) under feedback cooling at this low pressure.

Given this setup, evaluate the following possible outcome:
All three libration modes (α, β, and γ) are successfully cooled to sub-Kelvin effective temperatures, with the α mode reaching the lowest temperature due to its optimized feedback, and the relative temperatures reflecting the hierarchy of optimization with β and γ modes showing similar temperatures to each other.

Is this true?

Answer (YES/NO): NO